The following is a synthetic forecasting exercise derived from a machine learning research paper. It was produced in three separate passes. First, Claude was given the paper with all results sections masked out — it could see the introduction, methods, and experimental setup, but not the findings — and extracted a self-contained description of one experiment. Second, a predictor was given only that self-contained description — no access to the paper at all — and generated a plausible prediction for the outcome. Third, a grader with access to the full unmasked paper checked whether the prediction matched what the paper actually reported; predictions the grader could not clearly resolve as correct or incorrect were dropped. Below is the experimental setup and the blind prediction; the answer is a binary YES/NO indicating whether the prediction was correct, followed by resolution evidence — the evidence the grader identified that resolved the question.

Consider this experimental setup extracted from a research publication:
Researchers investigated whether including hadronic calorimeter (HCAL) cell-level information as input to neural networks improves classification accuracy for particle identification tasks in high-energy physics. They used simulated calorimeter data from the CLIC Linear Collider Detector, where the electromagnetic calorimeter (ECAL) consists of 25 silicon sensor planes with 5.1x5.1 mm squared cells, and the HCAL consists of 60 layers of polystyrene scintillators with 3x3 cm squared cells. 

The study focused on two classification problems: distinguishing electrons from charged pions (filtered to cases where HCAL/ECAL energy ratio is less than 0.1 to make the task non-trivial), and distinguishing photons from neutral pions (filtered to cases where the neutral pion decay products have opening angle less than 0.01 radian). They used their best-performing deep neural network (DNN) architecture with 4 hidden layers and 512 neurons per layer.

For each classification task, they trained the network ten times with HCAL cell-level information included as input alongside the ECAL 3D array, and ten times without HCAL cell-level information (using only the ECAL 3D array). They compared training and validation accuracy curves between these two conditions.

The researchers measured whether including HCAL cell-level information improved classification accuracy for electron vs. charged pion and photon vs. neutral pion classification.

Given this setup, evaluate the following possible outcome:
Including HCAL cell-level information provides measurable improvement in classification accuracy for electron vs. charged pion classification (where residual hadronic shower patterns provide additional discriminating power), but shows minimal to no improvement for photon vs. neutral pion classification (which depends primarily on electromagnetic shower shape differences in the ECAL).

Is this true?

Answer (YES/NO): NO